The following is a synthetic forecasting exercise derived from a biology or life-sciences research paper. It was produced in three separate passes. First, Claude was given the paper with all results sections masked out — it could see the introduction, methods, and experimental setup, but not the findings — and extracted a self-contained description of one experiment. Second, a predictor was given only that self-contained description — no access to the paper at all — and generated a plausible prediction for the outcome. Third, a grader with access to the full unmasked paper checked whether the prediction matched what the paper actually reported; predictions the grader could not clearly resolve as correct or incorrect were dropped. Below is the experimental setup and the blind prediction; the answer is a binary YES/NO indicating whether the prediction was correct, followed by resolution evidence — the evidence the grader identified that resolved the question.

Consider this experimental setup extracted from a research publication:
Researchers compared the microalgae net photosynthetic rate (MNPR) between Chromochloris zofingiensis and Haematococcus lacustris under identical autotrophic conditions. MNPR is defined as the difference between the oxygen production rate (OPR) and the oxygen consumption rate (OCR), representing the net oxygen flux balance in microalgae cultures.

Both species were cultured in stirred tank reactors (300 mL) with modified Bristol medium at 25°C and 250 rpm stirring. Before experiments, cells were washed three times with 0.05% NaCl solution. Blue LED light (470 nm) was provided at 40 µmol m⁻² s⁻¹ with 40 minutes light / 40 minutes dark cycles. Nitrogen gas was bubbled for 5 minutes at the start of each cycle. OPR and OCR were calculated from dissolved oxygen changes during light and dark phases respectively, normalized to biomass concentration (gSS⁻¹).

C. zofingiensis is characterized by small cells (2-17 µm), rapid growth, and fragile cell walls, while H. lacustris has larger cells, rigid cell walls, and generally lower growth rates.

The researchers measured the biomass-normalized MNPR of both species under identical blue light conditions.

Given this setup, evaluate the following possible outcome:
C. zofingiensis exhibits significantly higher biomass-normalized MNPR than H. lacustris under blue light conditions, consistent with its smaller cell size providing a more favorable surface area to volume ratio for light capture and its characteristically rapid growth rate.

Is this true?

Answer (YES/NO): YES